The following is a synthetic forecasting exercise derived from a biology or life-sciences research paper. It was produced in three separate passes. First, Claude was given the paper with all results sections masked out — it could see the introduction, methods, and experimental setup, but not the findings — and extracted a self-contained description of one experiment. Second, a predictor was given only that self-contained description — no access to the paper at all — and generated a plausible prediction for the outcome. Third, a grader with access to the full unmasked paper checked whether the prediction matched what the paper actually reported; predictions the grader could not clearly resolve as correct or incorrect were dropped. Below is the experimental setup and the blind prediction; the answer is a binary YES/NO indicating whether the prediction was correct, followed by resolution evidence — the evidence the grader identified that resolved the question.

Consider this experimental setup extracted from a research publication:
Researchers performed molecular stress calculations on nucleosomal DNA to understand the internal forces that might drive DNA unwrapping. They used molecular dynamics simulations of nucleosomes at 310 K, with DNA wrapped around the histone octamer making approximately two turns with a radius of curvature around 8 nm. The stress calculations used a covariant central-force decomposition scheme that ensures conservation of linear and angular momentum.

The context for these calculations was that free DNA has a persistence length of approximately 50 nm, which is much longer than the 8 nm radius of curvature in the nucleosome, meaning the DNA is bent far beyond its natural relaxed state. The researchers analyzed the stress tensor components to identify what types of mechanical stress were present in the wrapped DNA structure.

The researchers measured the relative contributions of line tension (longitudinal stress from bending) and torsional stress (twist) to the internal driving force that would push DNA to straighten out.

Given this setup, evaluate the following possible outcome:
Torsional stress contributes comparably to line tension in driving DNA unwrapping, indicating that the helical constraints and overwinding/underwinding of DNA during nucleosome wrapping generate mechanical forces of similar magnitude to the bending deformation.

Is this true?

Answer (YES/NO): NO